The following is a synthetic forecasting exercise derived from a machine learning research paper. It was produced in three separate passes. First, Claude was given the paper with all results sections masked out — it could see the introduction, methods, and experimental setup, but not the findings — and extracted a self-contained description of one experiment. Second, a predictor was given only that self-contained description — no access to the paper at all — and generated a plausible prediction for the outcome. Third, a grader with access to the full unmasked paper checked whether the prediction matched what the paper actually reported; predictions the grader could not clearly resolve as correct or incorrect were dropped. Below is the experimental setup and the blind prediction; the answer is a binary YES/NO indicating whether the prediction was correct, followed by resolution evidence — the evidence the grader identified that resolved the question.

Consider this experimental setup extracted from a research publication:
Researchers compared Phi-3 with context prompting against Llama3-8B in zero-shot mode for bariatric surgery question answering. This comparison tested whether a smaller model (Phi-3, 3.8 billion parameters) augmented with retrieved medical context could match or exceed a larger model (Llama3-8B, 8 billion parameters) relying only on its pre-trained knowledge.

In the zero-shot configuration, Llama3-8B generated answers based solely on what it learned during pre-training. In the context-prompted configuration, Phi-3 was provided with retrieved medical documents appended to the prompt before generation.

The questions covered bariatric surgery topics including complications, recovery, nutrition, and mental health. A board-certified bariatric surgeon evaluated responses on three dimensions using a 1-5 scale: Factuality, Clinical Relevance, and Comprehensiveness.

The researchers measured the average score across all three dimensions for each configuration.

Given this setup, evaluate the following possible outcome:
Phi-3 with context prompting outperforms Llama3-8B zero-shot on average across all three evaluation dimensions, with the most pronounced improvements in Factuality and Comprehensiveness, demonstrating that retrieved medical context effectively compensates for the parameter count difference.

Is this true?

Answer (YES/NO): NO